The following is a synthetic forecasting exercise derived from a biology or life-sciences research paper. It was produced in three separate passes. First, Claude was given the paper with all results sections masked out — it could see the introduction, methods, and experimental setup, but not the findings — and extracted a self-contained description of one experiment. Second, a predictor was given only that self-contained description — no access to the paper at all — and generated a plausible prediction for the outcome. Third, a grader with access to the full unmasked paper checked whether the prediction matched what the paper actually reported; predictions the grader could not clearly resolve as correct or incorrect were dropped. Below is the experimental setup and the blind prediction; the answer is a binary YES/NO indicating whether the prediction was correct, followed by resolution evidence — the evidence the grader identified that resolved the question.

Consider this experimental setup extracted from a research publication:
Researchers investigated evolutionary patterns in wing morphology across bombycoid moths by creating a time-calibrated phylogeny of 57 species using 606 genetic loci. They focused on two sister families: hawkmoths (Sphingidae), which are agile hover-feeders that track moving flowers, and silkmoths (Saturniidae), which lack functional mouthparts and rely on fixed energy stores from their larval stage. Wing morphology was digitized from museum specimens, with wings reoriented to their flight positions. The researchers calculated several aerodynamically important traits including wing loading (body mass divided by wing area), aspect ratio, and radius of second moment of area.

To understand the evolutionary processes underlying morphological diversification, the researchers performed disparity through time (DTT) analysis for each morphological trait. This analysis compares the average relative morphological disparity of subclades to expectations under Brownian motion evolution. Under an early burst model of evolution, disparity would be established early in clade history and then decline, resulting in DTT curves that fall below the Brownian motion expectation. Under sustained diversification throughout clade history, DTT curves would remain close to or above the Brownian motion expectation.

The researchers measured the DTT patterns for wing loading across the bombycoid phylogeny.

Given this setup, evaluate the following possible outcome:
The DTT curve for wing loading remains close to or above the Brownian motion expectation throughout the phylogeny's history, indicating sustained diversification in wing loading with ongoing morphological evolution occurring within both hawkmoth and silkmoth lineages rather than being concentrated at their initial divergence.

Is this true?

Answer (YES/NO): NO